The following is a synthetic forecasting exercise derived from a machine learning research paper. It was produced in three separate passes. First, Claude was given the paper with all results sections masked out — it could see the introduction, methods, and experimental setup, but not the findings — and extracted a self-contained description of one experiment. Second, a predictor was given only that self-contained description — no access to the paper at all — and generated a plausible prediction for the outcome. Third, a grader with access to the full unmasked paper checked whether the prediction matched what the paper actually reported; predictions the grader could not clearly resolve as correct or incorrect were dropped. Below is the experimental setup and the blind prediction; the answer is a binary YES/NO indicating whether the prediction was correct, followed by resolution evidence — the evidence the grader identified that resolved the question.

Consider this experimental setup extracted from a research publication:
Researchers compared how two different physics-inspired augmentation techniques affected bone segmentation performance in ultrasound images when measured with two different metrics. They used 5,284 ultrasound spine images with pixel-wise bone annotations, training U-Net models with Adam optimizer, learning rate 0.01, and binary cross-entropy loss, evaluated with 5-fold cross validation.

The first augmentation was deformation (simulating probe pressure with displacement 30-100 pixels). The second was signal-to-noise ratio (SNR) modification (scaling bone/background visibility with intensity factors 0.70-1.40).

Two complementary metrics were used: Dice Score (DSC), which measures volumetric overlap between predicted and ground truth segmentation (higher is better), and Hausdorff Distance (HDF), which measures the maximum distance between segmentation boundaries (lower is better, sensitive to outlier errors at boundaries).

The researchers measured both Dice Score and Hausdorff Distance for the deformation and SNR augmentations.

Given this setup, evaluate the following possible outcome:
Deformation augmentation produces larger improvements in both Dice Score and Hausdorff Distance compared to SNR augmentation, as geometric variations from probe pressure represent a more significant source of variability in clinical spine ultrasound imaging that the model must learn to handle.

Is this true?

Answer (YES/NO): NO